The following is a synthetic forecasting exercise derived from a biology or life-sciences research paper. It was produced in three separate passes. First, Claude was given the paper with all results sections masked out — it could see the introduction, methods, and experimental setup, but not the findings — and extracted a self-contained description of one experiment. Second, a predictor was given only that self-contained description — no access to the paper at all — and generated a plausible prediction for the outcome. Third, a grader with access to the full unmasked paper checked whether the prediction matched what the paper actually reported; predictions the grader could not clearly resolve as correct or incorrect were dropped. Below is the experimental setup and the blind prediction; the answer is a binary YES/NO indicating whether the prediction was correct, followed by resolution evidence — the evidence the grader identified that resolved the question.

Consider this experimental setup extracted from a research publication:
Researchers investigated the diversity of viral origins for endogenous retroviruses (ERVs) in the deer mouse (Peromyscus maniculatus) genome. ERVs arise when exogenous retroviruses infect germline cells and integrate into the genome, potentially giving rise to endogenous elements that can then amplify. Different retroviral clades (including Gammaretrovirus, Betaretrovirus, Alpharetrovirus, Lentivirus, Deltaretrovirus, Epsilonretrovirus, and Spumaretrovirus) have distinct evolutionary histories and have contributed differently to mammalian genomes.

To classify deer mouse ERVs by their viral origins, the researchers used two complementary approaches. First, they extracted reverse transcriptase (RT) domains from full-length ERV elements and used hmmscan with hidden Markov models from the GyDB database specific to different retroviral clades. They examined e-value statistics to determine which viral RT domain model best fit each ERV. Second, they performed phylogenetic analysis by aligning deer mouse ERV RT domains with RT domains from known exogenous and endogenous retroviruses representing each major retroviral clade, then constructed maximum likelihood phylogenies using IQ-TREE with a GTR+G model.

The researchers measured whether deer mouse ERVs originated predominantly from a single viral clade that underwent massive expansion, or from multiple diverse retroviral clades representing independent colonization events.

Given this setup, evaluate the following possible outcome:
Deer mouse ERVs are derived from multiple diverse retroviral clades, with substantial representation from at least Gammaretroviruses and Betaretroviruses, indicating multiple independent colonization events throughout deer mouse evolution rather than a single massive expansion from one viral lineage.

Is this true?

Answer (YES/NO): YES